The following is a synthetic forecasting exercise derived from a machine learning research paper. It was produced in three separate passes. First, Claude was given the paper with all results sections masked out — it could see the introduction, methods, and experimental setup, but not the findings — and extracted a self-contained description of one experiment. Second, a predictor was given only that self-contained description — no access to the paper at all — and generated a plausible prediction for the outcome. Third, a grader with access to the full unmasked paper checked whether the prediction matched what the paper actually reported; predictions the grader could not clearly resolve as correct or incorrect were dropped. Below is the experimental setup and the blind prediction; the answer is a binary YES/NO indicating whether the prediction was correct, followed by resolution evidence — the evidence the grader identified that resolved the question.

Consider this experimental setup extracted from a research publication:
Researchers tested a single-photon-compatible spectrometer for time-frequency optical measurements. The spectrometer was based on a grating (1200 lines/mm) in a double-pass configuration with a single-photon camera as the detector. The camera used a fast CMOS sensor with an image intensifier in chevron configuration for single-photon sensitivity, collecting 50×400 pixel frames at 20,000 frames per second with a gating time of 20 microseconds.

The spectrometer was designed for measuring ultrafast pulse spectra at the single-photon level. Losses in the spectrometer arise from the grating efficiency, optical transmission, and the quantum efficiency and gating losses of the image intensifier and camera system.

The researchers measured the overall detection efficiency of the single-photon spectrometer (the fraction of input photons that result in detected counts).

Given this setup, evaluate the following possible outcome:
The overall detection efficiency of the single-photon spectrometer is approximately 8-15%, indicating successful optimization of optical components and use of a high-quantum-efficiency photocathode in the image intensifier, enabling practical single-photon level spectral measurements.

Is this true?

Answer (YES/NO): NO